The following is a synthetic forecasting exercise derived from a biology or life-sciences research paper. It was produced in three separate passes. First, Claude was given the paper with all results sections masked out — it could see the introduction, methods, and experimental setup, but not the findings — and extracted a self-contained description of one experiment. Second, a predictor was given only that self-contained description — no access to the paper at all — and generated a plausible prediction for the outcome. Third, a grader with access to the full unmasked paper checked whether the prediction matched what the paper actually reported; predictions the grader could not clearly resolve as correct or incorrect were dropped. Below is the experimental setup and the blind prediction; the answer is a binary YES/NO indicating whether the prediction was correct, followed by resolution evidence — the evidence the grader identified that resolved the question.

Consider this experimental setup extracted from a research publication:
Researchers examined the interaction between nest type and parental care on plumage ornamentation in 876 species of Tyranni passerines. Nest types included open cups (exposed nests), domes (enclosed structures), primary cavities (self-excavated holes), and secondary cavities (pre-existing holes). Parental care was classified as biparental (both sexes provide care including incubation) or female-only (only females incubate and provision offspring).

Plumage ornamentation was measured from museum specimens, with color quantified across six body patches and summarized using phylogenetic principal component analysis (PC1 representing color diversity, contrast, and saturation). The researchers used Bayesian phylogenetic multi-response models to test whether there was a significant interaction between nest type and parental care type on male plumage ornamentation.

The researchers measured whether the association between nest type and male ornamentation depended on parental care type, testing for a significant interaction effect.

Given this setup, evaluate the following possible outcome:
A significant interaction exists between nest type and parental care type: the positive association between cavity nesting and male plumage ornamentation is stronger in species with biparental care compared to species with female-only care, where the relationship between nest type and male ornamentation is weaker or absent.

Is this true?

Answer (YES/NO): NO